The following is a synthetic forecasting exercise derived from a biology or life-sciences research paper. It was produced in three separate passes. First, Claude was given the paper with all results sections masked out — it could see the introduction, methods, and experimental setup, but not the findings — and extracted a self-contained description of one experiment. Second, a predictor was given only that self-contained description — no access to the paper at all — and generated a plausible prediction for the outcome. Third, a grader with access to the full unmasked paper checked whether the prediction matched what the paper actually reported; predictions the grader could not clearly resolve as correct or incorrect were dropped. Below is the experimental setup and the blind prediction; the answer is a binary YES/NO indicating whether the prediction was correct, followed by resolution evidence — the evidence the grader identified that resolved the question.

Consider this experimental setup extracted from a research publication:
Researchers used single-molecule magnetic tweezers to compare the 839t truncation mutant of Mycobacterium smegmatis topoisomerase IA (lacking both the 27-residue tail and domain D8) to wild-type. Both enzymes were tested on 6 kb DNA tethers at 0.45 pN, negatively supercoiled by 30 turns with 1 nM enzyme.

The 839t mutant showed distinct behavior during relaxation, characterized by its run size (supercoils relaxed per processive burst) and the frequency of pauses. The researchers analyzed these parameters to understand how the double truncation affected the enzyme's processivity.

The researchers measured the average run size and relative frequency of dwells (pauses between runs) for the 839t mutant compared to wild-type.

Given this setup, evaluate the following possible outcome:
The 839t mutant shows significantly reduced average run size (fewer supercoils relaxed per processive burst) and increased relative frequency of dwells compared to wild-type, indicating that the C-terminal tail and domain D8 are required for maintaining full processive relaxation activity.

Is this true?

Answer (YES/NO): YES